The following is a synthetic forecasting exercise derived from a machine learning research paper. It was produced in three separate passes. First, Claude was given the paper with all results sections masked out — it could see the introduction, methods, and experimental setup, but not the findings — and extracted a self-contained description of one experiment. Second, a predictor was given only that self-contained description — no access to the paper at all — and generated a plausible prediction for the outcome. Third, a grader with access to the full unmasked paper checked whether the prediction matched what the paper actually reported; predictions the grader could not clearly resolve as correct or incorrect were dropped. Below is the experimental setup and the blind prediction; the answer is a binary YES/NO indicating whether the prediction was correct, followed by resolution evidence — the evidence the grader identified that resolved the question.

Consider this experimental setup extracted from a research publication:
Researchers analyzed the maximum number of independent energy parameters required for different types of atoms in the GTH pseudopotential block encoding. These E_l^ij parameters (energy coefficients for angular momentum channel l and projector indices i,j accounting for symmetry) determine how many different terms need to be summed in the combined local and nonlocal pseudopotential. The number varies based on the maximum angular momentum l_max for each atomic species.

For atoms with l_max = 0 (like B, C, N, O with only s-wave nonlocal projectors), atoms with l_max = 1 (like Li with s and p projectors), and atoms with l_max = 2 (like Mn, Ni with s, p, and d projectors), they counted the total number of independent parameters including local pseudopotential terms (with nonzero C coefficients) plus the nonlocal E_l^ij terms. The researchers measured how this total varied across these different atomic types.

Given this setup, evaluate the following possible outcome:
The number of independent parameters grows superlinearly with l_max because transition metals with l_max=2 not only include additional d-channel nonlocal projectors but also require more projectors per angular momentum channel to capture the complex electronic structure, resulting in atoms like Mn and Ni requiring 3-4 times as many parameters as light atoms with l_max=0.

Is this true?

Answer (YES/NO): NO